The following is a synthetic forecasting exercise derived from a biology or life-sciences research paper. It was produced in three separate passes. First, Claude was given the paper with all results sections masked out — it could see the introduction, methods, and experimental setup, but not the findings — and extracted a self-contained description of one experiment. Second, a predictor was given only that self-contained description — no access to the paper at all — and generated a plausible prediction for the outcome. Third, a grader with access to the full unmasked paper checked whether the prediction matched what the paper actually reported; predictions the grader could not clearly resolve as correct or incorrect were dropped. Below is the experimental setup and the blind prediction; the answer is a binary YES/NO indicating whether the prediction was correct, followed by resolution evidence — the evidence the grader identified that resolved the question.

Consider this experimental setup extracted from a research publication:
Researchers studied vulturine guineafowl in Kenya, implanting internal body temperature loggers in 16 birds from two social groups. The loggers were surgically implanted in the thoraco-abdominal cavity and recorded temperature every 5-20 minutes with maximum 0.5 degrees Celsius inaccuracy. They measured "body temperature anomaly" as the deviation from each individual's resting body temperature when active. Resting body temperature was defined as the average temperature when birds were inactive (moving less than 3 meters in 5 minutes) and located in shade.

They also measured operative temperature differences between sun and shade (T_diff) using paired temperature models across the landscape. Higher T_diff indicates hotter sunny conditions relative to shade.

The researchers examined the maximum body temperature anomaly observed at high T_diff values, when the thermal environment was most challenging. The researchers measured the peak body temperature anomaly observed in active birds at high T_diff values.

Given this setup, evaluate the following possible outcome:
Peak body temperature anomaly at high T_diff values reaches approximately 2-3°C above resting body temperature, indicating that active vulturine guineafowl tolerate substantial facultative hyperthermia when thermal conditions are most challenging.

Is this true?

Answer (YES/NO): NO